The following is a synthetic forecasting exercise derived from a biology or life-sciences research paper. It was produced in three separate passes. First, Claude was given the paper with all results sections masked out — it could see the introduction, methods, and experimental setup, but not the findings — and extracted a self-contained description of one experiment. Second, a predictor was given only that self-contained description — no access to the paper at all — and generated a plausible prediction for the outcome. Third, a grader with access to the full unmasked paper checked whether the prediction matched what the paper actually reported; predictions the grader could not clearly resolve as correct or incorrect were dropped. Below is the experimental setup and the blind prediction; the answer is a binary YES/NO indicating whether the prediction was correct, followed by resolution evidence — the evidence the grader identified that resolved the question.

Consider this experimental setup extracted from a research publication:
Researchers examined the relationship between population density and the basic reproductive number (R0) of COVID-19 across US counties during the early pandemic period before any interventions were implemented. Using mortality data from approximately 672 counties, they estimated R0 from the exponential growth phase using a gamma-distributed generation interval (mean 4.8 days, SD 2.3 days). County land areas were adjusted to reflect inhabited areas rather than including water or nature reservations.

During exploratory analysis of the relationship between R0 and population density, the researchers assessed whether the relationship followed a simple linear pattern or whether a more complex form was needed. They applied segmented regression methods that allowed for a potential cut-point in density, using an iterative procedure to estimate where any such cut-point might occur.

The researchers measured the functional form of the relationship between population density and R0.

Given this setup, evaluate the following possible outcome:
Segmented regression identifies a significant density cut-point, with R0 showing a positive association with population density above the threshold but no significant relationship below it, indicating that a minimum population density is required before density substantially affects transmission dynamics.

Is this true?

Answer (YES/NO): YES